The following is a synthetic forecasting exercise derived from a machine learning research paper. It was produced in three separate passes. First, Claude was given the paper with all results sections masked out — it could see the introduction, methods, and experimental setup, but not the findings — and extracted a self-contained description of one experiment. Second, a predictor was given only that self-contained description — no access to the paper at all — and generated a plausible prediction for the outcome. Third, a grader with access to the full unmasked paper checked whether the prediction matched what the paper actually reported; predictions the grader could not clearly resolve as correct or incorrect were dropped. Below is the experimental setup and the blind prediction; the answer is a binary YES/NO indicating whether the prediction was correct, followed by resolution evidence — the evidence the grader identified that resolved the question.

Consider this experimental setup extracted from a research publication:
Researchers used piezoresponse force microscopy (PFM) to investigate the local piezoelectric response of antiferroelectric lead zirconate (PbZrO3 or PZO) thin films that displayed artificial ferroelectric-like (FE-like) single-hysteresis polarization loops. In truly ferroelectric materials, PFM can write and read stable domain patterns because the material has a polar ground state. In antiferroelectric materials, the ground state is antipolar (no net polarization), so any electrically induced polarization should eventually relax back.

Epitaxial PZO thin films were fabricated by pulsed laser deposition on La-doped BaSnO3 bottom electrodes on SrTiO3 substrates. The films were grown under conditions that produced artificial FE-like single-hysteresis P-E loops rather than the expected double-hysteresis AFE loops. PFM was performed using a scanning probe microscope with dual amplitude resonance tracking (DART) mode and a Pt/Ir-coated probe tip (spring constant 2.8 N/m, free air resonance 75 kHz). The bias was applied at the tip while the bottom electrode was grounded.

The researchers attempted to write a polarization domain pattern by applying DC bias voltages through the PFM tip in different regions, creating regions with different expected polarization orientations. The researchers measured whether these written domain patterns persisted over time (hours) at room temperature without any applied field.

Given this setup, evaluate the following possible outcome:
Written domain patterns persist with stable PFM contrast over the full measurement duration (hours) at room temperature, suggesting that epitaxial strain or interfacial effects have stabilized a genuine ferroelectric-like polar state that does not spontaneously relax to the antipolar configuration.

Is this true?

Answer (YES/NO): NO